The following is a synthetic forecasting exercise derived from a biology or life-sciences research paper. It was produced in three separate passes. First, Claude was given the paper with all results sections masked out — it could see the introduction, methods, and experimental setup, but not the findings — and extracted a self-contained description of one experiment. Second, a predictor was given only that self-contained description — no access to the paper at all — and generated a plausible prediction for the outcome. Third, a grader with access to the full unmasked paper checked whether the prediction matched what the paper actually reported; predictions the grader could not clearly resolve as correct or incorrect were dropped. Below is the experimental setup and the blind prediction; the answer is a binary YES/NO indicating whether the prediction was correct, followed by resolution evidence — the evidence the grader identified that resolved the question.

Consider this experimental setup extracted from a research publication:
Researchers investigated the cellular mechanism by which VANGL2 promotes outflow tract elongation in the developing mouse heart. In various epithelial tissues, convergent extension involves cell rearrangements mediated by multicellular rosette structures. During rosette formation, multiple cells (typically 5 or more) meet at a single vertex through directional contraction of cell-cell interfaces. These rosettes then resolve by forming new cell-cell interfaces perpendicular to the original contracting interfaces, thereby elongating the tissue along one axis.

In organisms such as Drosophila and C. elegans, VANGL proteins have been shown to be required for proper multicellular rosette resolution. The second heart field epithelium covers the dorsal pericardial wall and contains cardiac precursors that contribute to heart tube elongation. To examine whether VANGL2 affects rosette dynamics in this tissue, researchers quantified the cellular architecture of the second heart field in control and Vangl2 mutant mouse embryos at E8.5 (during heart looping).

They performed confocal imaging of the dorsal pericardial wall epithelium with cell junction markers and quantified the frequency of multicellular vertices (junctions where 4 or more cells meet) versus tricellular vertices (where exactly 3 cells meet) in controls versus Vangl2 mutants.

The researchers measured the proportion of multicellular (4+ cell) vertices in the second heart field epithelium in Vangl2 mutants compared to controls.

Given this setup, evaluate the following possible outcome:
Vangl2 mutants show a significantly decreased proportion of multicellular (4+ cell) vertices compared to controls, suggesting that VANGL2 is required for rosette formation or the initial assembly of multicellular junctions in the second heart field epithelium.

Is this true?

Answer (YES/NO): NO